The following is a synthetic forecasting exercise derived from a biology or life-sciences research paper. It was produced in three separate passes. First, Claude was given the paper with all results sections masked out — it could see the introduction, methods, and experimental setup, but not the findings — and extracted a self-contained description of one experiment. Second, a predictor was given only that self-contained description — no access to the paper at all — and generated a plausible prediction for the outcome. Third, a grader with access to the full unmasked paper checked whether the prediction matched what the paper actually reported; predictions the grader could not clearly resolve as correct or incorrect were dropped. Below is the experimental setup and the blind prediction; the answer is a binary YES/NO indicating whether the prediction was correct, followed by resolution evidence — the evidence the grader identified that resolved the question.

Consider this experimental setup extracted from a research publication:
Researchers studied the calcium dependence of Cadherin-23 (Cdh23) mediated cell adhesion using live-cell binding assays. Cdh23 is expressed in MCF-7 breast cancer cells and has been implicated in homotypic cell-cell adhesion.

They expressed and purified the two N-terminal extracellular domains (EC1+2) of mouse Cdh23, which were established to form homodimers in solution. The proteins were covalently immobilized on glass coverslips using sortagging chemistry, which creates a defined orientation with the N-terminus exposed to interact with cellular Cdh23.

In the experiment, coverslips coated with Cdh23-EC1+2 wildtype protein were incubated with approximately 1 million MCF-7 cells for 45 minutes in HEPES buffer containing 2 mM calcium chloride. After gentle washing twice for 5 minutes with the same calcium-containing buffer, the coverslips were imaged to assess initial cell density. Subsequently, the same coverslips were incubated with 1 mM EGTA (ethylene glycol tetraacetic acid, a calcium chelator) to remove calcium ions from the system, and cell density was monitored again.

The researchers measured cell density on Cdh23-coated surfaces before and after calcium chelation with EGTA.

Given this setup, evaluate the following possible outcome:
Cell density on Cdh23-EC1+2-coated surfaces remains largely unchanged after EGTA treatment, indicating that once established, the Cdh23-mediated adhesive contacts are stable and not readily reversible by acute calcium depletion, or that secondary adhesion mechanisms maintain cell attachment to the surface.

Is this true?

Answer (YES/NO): NO